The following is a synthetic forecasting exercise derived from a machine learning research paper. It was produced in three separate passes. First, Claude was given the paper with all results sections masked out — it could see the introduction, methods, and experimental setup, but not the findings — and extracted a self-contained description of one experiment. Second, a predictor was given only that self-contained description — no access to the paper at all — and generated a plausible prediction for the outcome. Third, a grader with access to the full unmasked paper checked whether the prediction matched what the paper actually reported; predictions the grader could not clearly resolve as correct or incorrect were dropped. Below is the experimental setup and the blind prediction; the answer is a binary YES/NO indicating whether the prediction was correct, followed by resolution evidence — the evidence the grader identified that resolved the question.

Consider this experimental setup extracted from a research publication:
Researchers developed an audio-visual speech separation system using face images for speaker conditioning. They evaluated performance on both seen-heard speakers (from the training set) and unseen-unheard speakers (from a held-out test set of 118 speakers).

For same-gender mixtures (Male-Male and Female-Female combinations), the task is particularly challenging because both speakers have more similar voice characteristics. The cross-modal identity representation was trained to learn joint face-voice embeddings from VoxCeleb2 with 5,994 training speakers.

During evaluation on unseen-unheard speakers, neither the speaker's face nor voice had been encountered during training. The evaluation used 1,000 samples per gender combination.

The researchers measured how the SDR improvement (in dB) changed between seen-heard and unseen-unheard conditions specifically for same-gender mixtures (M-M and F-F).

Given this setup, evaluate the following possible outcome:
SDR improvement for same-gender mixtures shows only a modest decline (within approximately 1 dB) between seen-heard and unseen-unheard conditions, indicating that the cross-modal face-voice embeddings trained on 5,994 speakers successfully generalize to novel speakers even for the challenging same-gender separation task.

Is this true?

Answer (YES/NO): YES